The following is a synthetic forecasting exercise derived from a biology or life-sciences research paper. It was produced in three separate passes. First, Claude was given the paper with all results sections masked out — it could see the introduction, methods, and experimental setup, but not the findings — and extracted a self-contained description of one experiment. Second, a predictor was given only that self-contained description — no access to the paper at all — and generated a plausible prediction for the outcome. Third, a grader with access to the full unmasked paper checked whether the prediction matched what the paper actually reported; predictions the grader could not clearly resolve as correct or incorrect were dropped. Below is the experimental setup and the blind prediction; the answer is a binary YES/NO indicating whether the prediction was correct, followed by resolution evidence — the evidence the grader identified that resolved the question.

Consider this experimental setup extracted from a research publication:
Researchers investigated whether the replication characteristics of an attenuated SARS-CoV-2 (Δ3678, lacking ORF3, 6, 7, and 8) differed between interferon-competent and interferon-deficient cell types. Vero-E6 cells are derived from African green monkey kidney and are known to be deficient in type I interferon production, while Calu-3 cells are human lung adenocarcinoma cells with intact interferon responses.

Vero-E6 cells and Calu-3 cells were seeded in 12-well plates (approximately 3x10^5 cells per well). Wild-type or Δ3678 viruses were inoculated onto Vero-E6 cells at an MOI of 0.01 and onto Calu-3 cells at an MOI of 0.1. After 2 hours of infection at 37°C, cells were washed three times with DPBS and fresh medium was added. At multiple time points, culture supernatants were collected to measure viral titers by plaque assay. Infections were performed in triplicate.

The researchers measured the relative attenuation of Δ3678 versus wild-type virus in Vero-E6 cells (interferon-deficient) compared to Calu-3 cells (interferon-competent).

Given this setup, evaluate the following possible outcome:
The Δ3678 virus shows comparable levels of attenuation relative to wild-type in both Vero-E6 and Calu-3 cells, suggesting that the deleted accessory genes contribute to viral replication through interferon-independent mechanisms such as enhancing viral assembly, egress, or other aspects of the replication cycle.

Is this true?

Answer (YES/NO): NO